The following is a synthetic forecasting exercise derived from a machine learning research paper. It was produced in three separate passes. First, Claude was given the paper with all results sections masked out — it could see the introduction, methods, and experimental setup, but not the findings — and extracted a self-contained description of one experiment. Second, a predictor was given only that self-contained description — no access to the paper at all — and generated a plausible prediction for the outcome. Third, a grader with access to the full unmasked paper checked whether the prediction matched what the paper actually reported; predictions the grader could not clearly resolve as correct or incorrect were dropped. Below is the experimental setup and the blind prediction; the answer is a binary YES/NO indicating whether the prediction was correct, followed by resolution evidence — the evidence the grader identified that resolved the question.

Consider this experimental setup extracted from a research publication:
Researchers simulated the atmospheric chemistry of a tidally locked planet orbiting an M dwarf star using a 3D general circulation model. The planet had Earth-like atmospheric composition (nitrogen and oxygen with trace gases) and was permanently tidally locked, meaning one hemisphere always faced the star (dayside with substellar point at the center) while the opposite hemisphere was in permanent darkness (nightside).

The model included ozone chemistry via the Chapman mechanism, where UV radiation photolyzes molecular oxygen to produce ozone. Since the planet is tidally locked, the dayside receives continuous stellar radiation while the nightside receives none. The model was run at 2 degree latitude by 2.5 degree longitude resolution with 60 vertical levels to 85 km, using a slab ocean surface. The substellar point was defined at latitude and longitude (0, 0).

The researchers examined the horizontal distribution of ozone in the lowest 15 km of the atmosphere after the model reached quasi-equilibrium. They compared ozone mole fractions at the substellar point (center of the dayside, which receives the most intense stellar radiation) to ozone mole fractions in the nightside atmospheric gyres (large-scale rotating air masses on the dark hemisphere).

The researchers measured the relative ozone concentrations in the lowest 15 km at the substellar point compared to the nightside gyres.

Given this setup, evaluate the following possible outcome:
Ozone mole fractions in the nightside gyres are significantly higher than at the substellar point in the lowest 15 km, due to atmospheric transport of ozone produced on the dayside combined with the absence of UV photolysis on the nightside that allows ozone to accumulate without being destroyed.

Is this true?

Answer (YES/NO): YES